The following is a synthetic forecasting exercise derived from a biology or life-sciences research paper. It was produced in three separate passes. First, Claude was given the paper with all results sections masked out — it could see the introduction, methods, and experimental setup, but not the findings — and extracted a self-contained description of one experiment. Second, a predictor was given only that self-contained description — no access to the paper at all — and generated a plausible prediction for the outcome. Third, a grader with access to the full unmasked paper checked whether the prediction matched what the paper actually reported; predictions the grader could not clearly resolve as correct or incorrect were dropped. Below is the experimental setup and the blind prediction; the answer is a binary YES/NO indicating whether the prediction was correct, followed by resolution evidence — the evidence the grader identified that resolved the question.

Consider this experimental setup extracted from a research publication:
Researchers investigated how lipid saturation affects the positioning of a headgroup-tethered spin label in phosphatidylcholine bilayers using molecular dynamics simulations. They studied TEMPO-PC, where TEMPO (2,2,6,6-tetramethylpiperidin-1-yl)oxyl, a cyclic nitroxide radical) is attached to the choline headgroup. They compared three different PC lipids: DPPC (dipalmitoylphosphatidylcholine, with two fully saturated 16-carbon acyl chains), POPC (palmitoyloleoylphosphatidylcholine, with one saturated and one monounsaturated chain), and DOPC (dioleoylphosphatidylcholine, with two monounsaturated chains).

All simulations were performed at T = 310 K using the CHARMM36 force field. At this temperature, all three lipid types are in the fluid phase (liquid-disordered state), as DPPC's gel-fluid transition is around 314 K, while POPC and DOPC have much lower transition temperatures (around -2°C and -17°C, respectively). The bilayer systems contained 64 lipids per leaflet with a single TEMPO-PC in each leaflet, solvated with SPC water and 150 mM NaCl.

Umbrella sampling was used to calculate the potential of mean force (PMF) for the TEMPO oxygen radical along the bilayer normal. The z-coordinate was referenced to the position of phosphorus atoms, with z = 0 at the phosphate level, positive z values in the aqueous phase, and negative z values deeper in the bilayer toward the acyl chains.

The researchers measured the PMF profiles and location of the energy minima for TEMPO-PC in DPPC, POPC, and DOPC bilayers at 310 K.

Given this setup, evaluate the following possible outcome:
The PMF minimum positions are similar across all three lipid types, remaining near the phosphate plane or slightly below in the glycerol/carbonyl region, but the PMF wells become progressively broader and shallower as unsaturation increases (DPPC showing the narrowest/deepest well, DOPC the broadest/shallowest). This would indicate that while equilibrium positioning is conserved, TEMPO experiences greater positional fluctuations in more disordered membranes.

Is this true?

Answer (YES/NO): NO